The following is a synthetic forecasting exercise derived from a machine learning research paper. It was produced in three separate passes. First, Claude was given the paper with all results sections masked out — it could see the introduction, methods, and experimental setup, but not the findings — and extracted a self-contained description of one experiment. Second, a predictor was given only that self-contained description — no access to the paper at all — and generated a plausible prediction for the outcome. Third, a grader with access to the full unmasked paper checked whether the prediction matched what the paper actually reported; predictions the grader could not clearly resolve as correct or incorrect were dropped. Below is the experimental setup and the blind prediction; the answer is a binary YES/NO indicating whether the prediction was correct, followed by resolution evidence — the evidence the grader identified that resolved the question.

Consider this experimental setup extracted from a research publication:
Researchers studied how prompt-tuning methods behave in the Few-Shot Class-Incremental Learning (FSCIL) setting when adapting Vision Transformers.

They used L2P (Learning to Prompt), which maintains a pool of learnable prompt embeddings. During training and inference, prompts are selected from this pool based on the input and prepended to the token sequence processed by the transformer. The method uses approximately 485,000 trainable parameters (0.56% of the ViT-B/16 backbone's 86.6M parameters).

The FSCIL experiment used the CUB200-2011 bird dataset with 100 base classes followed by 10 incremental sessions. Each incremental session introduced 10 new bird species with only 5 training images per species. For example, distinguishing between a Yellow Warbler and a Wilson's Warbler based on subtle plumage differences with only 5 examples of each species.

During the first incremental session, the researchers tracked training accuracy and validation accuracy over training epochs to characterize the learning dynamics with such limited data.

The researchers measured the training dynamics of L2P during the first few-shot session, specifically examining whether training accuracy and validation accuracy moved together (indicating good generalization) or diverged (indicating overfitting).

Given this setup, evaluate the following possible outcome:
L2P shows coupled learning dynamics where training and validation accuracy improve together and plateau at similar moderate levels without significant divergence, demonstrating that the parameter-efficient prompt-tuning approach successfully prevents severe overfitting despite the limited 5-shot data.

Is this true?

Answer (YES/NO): NO